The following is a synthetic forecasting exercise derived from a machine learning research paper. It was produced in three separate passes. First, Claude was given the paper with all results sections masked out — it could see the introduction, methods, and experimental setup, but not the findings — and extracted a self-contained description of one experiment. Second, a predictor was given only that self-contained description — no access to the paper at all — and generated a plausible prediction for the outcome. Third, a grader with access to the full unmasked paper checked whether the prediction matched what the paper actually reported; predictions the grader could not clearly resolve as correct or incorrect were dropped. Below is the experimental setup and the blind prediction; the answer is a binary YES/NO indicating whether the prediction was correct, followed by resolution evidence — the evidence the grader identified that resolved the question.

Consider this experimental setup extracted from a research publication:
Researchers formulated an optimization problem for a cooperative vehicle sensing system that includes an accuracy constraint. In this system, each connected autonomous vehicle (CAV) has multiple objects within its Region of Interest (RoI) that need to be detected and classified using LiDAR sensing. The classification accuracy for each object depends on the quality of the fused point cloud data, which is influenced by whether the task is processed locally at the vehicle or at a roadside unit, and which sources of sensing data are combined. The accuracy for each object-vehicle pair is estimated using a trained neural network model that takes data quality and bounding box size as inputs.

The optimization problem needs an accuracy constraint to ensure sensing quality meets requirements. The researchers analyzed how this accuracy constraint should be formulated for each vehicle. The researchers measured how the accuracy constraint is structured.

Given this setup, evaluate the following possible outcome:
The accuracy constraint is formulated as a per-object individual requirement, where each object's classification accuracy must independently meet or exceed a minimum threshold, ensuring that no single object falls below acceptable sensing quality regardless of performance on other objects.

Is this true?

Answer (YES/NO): NO